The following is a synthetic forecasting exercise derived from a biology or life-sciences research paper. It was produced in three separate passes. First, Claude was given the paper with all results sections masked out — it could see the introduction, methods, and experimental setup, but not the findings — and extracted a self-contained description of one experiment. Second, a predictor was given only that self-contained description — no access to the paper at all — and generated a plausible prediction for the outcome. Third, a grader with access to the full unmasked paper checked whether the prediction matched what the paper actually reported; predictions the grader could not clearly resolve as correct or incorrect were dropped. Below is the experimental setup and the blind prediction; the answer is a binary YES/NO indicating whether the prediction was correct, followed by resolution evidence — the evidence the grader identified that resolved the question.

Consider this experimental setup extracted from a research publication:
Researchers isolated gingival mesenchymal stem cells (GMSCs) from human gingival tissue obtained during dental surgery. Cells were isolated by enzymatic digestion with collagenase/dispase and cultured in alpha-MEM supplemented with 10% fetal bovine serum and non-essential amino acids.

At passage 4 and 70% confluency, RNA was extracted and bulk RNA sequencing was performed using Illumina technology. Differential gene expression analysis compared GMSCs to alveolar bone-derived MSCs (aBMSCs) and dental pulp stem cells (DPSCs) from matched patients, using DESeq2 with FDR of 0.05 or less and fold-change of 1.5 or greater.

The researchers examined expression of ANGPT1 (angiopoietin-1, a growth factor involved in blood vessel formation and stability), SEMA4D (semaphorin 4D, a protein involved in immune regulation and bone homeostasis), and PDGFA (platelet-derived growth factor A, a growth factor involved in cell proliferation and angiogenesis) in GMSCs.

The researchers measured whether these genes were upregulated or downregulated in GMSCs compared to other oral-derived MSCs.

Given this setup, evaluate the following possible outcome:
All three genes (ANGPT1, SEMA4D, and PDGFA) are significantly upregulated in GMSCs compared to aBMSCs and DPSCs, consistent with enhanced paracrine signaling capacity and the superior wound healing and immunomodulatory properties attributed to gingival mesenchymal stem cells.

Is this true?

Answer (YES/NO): NO